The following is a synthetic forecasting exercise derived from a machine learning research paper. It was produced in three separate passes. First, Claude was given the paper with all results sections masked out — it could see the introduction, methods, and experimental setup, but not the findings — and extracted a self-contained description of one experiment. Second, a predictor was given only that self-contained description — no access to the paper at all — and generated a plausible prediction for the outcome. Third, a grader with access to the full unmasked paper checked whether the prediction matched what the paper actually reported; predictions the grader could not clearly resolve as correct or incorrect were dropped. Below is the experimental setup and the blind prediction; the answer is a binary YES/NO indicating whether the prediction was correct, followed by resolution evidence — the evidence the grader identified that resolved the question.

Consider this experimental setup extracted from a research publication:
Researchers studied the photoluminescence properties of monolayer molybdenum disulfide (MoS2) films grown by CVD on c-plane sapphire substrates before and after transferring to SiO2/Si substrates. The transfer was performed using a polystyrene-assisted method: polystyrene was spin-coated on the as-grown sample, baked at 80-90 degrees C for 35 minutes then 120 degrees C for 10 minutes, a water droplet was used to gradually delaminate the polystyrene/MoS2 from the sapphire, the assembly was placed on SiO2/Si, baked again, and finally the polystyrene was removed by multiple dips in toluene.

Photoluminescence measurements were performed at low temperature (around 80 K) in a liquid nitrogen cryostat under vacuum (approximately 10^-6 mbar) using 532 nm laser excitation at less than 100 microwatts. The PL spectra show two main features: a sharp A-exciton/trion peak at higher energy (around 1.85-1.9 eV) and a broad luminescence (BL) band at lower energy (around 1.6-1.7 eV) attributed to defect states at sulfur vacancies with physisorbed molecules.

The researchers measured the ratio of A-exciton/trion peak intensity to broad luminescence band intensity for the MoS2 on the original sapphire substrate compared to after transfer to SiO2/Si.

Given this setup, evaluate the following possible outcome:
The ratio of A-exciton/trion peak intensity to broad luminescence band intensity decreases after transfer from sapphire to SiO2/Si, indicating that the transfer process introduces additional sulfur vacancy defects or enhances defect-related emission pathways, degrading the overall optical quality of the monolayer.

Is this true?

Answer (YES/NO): NO